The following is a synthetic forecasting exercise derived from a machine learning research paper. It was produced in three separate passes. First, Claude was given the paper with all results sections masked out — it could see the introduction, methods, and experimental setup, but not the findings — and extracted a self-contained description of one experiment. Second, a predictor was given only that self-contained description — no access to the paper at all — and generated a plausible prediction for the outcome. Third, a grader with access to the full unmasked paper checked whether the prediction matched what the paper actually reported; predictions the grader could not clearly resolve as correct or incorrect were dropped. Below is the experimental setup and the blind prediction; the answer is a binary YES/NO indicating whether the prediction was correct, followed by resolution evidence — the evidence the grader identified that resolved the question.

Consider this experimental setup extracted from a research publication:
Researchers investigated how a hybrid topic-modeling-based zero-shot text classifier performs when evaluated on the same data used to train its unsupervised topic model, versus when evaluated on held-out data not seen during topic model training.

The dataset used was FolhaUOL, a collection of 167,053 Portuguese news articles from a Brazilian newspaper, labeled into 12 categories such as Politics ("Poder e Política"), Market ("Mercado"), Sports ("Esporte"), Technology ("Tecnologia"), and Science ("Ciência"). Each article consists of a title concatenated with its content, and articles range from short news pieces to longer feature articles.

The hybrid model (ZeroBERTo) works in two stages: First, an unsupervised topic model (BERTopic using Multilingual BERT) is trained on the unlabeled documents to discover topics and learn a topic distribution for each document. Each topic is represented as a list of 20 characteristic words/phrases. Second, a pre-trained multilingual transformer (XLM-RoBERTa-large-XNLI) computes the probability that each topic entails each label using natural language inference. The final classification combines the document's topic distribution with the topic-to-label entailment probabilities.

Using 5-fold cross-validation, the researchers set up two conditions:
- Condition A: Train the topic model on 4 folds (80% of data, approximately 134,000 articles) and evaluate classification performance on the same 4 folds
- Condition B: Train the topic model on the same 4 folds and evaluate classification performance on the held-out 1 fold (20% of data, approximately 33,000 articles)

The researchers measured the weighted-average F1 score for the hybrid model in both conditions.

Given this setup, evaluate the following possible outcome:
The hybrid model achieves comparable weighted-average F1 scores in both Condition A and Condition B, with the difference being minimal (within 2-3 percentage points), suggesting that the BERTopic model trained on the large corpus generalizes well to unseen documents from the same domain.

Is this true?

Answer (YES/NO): NO